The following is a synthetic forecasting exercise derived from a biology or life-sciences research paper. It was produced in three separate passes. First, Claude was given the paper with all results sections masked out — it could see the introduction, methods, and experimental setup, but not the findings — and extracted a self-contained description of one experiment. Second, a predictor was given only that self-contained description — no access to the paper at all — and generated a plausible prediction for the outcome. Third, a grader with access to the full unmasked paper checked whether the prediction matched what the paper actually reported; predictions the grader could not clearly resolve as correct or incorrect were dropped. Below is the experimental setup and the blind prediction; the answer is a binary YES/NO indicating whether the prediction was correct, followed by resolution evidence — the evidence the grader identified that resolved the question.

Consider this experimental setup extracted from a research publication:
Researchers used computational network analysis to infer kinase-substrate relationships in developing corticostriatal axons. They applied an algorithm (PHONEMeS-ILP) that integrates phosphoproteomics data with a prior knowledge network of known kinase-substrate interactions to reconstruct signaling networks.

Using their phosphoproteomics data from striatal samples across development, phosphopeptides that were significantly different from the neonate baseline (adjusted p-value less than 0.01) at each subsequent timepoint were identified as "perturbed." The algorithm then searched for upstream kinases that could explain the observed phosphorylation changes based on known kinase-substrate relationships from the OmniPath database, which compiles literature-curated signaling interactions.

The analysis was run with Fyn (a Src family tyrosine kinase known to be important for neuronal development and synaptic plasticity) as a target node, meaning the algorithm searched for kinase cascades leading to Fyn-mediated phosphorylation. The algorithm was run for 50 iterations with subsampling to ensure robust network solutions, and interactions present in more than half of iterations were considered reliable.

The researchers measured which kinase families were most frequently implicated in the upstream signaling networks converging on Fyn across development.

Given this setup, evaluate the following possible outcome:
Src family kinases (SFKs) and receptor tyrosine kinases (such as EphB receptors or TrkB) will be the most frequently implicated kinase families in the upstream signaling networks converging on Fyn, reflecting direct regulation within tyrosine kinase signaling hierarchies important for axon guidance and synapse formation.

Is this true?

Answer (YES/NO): NO